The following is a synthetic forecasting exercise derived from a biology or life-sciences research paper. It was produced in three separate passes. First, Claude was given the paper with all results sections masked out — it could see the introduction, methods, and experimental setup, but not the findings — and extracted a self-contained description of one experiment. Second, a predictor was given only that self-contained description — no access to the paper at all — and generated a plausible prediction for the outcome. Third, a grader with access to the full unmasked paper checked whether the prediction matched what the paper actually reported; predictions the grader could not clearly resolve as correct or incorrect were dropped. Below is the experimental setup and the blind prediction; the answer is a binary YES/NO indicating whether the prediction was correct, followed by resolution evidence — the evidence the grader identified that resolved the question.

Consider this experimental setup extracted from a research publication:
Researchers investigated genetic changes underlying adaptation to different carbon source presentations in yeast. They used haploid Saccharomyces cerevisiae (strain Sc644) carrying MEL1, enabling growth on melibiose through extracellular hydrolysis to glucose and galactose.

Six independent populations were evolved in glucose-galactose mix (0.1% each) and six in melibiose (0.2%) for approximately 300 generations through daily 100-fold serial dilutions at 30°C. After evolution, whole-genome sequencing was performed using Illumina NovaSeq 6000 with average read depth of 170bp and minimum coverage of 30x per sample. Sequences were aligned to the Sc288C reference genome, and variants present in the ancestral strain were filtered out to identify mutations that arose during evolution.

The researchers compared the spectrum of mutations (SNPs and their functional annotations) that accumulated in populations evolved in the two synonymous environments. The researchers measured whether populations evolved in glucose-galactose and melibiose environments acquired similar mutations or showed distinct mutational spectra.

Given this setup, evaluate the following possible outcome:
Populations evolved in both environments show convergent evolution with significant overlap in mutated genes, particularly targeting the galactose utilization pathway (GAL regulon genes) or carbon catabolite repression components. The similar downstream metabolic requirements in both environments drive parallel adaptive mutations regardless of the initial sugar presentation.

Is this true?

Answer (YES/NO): NO